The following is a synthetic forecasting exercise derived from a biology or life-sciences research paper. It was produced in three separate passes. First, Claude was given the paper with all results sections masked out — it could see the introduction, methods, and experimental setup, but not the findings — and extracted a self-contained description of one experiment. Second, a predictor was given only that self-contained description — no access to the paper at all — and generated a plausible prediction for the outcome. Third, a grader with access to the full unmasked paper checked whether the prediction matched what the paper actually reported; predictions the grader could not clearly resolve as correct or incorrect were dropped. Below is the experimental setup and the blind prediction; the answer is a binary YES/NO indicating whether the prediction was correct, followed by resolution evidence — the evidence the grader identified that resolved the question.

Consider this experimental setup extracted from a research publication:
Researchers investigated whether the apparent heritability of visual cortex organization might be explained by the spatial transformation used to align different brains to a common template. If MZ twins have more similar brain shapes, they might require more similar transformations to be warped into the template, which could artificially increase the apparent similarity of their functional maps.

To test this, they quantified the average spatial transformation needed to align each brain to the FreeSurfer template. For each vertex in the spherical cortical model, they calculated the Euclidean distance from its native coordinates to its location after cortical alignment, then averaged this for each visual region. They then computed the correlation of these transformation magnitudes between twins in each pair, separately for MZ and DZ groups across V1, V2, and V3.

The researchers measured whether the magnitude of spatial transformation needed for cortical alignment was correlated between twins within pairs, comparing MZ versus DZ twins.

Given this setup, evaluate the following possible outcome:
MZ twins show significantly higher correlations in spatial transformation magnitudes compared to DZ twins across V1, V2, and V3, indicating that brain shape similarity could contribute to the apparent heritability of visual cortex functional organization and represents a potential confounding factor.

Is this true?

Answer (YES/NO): NO